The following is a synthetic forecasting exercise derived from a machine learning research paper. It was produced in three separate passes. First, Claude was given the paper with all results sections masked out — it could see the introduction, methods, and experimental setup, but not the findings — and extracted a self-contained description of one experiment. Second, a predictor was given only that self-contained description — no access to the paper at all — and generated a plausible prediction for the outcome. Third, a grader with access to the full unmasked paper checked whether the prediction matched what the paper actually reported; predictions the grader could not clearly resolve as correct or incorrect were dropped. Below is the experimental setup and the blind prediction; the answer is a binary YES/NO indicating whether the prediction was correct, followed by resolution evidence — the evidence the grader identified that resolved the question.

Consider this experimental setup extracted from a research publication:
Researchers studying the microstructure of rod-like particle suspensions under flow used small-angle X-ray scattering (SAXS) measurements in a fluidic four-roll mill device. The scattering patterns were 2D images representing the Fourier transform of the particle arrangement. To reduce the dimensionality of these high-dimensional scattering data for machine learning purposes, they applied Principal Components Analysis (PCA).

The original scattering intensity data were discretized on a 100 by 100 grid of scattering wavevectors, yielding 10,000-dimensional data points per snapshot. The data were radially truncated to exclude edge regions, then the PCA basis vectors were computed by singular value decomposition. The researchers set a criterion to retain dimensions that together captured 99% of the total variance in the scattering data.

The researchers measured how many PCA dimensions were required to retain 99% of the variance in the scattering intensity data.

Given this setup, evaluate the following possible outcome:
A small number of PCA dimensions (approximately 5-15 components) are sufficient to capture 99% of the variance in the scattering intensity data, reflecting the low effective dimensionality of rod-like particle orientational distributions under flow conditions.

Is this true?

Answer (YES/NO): NO